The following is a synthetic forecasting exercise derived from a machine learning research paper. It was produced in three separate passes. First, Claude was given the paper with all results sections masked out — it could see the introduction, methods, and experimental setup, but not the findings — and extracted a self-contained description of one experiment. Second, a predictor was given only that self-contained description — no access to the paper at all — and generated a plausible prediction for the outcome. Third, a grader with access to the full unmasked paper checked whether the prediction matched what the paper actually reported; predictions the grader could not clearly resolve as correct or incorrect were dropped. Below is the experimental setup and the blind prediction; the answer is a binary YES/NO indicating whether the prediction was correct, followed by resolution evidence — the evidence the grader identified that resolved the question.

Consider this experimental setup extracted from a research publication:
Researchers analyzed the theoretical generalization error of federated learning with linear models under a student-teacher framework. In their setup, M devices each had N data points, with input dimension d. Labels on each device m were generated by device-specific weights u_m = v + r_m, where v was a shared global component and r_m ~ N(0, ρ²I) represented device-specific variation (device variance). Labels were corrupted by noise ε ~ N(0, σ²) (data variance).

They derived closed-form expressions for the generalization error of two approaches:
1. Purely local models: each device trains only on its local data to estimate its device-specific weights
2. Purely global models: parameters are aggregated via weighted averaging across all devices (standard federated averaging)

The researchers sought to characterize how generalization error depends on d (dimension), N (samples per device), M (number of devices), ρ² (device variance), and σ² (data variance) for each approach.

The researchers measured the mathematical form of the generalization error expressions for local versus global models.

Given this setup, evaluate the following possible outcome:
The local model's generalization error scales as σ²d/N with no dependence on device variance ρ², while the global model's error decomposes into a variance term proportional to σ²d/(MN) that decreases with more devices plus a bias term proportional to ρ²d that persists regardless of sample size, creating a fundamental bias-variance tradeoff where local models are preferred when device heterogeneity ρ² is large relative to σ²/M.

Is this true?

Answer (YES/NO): NO